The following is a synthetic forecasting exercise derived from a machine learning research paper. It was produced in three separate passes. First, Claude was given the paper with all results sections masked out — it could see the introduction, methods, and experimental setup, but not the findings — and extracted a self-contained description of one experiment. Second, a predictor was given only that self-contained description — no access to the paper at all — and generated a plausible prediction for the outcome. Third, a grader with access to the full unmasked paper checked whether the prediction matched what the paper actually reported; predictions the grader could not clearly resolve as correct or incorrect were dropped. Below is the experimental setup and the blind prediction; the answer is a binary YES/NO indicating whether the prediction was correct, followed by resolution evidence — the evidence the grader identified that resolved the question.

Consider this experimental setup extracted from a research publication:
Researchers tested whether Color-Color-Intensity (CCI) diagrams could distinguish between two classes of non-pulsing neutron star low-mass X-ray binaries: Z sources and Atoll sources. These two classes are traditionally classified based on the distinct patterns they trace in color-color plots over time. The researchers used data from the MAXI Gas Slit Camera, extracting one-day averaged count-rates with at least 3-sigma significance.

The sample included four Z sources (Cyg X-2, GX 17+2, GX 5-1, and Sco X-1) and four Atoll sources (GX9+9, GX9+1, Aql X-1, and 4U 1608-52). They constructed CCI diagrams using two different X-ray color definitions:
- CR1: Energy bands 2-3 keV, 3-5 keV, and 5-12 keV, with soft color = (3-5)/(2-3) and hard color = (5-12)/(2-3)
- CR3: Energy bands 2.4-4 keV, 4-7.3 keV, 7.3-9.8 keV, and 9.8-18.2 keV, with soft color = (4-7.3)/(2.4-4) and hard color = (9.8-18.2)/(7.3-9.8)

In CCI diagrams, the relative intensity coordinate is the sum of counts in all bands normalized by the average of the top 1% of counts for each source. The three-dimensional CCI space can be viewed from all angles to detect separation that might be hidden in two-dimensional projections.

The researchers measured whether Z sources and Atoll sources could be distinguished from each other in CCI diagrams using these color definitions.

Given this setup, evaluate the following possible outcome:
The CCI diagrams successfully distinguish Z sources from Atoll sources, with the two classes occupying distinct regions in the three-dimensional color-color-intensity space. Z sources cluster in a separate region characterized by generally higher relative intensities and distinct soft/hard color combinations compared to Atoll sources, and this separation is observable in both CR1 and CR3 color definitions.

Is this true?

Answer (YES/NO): NO